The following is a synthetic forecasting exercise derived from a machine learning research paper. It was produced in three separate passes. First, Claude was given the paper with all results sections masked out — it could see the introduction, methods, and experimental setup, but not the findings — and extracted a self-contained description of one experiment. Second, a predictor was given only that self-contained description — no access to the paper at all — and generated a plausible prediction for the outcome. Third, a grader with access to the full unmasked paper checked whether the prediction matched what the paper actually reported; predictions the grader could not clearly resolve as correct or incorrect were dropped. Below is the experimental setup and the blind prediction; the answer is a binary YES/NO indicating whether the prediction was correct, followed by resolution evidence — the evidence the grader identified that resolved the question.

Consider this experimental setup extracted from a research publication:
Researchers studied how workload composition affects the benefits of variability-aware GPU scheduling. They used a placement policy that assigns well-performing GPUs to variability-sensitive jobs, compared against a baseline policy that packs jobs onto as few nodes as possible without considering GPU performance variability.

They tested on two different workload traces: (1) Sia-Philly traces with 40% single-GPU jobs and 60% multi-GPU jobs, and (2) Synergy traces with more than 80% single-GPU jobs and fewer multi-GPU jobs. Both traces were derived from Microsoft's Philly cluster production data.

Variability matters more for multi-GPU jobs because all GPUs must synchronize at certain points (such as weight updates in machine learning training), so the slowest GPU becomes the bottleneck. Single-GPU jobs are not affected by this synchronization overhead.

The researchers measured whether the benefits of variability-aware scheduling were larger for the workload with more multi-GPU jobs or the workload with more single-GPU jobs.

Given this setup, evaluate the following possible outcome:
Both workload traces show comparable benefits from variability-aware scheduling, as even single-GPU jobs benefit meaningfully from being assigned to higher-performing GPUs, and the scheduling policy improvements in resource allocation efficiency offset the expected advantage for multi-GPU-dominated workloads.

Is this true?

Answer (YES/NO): NO